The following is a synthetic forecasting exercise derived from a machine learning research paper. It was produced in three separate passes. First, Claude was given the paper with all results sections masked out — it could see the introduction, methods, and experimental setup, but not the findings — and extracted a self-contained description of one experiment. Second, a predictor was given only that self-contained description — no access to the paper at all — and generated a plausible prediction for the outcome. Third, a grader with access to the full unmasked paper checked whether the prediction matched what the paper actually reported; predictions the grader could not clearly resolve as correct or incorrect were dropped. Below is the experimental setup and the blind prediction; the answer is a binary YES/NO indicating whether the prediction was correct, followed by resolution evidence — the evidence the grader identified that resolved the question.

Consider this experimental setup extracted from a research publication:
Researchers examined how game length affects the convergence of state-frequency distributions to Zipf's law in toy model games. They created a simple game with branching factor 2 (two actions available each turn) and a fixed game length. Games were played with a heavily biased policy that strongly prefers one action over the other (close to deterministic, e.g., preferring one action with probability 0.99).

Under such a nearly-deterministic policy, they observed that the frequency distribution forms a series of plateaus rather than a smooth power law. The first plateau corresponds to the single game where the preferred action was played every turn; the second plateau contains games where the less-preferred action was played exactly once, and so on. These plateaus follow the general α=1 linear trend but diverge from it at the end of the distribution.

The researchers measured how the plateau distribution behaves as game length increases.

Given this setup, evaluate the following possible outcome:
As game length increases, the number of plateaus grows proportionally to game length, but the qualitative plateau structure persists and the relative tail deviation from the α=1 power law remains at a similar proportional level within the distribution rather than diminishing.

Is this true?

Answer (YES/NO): NO